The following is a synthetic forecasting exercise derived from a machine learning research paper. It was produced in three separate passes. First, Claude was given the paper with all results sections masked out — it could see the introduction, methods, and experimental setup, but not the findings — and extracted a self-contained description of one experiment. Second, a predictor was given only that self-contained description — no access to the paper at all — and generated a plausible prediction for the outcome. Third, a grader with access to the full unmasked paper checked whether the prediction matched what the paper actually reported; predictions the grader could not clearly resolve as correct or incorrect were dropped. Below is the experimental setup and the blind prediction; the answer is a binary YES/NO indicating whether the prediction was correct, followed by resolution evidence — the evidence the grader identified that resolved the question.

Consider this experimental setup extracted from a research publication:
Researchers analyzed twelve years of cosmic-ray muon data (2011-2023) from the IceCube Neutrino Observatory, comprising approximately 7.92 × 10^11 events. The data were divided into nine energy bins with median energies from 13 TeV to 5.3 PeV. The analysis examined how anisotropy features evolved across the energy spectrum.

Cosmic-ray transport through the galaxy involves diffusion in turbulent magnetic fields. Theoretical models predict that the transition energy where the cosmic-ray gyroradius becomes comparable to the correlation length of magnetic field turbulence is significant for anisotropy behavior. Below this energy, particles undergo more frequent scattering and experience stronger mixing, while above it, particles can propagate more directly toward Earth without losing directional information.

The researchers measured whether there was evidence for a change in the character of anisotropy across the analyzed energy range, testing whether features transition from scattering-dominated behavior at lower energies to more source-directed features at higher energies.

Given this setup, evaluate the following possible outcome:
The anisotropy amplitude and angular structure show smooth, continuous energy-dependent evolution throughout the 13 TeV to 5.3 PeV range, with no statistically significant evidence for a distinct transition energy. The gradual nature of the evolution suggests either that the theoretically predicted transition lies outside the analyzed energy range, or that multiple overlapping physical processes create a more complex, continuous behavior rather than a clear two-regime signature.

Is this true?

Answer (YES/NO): NO